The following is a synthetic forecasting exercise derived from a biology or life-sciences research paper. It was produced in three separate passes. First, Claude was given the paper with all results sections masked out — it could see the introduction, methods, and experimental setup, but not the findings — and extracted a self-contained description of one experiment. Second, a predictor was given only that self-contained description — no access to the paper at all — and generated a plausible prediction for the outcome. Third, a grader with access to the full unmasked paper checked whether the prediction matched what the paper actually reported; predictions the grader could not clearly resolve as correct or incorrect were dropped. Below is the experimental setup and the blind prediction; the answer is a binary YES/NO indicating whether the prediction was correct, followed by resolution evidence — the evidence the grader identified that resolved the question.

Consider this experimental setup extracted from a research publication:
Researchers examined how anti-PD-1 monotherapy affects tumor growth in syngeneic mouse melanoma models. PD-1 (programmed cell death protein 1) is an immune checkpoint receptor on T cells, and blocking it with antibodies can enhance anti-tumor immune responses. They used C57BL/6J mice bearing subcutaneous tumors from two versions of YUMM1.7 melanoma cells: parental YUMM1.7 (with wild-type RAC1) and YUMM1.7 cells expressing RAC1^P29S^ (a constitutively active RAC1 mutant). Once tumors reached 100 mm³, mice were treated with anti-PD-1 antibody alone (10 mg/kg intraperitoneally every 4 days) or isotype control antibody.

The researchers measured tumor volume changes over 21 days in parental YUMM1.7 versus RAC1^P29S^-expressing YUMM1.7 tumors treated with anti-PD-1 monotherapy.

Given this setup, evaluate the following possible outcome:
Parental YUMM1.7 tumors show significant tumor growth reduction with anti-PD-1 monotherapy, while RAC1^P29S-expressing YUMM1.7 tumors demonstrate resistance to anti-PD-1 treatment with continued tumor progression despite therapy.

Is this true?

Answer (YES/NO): NO